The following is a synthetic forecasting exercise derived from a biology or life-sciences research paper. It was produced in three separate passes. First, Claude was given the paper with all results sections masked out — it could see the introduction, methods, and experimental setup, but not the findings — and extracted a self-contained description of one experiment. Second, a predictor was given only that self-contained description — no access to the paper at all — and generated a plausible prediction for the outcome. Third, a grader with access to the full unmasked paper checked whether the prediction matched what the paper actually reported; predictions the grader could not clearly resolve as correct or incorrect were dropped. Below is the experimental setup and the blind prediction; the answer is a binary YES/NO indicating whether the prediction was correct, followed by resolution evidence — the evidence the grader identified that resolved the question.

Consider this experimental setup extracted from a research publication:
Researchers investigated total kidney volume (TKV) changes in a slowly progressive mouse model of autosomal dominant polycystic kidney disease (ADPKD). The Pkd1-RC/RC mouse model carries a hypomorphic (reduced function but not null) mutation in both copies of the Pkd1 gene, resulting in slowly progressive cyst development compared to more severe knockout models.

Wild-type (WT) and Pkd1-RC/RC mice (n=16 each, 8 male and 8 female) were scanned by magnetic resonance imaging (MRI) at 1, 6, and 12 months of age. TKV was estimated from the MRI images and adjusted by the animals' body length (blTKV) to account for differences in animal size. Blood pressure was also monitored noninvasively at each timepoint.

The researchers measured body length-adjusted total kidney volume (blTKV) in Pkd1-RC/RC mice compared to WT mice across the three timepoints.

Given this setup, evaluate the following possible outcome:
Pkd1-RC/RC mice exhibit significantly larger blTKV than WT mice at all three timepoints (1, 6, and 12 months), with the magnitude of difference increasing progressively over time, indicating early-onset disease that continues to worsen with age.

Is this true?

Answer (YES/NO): YES